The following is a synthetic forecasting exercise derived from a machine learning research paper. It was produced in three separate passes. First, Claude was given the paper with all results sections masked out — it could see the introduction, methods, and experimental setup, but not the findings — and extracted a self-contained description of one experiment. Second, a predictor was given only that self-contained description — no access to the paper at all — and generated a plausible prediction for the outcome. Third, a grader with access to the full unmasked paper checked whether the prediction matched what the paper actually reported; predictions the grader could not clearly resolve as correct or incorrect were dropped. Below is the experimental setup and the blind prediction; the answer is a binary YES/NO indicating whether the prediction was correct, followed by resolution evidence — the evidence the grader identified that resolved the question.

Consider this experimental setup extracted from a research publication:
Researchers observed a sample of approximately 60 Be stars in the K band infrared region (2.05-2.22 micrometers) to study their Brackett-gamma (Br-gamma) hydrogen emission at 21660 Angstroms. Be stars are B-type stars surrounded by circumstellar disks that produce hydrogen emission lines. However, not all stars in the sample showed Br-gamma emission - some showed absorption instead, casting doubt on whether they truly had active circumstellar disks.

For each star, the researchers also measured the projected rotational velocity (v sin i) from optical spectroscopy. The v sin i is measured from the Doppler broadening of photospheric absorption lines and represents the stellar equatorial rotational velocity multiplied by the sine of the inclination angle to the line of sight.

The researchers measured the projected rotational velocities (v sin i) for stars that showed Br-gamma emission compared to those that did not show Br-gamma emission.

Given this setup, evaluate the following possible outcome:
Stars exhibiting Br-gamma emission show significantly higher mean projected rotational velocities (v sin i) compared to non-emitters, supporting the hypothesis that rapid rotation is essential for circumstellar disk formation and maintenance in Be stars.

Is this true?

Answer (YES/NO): NO